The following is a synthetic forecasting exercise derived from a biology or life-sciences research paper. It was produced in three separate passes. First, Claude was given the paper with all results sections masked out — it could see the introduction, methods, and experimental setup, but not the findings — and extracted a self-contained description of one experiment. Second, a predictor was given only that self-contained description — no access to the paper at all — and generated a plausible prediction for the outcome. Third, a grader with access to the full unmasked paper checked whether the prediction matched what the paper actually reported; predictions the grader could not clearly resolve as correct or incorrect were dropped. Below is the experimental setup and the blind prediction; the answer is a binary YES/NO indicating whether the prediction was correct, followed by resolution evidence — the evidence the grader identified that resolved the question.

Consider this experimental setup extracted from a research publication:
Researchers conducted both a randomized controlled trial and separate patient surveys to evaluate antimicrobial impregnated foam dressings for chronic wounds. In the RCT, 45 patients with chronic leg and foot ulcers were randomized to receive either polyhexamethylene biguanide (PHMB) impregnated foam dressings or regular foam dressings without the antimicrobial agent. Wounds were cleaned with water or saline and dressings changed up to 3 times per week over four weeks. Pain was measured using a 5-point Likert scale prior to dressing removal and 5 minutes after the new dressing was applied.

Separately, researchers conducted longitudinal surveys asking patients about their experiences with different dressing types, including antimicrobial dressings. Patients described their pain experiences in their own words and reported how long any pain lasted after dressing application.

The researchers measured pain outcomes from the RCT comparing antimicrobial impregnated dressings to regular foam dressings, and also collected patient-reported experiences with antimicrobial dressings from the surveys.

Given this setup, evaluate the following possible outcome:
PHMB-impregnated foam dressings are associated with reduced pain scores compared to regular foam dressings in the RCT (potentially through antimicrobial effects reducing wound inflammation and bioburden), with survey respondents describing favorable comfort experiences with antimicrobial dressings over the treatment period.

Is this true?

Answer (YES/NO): NO